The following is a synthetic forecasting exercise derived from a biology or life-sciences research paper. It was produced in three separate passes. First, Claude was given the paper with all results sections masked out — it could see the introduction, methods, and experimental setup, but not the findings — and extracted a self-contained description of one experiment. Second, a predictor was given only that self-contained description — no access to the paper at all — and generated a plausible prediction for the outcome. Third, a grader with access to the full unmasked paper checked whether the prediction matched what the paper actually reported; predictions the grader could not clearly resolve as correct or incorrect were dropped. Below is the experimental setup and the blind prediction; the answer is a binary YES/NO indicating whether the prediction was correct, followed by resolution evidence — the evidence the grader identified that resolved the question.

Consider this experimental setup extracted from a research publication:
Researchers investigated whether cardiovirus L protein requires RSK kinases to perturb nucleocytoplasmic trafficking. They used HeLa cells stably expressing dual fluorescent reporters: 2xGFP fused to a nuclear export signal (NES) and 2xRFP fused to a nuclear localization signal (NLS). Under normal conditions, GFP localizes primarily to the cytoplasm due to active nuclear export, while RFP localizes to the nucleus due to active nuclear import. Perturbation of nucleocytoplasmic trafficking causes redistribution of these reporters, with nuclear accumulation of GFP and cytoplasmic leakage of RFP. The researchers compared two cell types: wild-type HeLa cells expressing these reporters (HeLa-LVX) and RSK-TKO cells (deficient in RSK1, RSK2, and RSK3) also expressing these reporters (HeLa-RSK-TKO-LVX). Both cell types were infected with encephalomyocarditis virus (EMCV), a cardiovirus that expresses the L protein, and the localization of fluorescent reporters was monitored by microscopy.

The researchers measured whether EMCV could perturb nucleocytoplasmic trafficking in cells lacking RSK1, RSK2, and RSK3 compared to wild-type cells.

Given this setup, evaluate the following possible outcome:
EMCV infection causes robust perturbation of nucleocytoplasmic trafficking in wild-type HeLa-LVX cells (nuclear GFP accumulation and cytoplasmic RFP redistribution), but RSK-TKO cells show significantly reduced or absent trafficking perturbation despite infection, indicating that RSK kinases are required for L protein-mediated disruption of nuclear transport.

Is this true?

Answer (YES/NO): YES